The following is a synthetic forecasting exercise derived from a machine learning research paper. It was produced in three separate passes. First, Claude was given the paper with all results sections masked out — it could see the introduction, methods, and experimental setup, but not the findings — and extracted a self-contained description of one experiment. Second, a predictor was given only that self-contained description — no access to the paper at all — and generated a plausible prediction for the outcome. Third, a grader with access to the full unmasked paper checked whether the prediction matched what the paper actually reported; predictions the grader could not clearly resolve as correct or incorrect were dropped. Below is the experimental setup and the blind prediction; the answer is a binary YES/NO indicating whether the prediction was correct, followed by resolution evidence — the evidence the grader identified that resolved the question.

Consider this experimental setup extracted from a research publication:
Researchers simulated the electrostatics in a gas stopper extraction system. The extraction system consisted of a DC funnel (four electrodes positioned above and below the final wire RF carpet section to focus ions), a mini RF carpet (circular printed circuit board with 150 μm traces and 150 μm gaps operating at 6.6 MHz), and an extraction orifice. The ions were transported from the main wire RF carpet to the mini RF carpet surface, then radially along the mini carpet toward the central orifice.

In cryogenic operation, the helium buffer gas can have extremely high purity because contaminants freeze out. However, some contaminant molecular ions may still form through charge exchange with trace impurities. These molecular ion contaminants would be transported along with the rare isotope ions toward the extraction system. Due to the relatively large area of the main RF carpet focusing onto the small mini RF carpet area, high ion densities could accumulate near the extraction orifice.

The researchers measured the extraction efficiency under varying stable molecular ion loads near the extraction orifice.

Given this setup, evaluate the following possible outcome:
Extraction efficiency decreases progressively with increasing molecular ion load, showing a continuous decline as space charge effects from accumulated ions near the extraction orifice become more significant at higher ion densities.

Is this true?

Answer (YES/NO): YES